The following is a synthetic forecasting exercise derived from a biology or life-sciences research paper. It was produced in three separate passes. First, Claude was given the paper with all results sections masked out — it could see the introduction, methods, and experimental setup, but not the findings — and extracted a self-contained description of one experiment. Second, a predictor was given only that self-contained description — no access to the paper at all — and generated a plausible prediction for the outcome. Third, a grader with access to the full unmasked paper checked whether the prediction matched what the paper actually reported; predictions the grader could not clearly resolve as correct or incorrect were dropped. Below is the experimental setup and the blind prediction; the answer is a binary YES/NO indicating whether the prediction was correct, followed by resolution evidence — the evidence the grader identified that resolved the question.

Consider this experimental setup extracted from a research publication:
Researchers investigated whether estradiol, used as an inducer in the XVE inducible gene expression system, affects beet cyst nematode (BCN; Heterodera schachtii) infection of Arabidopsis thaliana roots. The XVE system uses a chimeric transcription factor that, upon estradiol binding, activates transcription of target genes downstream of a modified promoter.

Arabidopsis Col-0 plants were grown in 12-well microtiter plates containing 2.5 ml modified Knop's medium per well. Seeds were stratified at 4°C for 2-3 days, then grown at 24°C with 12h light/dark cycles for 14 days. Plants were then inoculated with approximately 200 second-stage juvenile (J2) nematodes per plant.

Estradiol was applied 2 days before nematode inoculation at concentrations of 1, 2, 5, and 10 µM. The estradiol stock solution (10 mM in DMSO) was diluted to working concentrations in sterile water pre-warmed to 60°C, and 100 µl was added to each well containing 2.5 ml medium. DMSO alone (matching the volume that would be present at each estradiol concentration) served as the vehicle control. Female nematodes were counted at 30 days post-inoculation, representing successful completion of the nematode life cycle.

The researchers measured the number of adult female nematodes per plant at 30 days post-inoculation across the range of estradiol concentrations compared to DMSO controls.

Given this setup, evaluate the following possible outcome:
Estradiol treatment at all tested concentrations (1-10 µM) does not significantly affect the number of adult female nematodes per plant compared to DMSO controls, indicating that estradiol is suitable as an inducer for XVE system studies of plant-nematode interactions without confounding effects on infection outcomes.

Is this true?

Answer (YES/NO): YES